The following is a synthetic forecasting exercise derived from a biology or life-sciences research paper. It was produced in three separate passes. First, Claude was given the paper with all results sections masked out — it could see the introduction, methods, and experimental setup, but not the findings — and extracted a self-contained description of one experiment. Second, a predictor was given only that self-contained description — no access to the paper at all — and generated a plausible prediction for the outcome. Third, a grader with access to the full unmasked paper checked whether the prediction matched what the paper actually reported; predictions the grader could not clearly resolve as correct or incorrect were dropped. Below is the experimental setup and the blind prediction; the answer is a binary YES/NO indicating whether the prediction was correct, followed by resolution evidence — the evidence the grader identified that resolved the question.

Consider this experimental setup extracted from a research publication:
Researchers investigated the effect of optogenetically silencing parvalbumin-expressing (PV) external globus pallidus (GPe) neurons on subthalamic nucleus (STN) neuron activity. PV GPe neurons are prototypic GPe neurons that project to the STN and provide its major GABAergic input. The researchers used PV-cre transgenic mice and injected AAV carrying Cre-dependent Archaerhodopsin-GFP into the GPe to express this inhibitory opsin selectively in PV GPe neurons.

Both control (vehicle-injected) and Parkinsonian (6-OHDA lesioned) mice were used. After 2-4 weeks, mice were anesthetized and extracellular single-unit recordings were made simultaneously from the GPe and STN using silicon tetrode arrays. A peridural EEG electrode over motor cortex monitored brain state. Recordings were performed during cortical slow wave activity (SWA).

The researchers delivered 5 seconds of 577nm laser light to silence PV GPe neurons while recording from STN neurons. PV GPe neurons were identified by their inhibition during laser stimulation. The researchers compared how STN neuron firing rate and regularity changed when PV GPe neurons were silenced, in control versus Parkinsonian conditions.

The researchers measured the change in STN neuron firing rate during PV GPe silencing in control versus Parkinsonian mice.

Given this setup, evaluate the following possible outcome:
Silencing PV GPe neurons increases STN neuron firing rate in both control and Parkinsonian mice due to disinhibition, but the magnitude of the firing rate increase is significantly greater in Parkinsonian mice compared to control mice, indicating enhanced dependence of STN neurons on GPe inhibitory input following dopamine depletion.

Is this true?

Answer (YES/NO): NO